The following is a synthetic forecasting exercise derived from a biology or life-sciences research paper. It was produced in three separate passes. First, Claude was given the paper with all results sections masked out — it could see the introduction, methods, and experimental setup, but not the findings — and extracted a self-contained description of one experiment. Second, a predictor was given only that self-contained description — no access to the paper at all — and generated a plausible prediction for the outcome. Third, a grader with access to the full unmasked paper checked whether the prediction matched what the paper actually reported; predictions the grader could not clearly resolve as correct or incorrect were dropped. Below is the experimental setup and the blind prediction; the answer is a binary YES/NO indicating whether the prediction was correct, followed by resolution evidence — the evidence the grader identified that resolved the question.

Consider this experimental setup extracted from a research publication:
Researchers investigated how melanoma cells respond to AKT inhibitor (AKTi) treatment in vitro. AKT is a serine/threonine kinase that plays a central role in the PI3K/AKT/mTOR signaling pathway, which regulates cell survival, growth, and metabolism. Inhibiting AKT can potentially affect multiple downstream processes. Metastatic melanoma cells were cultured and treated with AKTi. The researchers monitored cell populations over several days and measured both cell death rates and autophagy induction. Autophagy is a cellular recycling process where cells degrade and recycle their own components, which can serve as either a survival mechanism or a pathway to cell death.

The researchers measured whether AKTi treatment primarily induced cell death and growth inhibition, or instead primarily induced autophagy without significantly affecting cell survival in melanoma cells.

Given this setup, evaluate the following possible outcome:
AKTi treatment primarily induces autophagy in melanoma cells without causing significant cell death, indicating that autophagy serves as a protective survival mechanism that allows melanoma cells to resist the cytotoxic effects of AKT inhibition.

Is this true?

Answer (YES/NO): NO